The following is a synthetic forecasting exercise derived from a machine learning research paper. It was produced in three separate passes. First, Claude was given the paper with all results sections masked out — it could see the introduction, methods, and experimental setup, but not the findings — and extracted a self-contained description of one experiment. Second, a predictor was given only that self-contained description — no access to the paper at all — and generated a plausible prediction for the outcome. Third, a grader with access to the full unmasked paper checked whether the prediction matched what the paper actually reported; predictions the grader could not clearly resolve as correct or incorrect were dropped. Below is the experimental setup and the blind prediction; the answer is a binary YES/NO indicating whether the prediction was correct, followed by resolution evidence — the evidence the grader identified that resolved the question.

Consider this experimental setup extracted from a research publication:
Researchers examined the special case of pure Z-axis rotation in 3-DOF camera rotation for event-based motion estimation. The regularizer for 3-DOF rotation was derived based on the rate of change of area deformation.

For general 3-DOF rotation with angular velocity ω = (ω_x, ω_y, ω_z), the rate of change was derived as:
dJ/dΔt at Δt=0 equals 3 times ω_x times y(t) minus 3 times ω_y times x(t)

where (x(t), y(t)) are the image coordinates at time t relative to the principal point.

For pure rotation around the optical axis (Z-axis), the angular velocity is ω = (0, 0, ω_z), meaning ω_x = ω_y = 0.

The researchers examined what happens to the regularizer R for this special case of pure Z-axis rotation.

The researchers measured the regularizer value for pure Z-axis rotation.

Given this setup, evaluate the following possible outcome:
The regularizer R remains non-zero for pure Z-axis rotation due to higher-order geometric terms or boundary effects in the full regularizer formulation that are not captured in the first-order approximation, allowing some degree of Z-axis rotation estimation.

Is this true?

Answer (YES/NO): NO